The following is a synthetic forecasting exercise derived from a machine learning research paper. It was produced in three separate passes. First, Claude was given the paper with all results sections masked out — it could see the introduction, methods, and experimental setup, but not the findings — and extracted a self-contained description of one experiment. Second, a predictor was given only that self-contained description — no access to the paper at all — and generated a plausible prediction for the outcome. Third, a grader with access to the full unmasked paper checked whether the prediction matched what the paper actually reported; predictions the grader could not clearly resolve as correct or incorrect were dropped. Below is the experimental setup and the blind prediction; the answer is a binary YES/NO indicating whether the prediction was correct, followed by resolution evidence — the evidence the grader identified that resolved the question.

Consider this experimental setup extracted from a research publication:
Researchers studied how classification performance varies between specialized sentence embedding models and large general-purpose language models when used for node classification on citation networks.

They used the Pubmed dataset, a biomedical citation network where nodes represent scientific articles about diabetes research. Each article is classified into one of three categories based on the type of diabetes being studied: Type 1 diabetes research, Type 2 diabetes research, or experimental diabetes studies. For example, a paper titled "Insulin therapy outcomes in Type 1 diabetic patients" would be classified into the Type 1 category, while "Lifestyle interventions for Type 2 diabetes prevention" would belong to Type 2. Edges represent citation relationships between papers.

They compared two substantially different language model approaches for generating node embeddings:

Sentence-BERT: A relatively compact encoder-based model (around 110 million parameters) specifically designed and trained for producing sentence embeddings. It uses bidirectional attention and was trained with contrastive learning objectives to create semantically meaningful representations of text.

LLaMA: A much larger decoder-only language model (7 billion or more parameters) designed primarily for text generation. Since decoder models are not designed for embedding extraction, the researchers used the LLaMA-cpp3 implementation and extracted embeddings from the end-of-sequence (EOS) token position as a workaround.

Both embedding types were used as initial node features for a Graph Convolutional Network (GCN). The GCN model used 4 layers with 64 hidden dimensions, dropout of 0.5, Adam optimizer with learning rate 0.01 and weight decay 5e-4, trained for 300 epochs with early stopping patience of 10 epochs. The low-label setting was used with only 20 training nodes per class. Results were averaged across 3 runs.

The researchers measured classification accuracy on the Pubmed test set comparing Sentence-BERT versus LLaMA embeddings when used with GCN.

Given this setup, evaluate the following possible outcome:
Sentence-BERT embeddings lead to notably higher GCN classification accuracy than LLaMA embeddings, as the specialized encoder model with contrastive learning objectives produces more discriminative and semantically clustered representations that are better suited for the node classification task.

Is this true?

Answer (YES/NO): YES